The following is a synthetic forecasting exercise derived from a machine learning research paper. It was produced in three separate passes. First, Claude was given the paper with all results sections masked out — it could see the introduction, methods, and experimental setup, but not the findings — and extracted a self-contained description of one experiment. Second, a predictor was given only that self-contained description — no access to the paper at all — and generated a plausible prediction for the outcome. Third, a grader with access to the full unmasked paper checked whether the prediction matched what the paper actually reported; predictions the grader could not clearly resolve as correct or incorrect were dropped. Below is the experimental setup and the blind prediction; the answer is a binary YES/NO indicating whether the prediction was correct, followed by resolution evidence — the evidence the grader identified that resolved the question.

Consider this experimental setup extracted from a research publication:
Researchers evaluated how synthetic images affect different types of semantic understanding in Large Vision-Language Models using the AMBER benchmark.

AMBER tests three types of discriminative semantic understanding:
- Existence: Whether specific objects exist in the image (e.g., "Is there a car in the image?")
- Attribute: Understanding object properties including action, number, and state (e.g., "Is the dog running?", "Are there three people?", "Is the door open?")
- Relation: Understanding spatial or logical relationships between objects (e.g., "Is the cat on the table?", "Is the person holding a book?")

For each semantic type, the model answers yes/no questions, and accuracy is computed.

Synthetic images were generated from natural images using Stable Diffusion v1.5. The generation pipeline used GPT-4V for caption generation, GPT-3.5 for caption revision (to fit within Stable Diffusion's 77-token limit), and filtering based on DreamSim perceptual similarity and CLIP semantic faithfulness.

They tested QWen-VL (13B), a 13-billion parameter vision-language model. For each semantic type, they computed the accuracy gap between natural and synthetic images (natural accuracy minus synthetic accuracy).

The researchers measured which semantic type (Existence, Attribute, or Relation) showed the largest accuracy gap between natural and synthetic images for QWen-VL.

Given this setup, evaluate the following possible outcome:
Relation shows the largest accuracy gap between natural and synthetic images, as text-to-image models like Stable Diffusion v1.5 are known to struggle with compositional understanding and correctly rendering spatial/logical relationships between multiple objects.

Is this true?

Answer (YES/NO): YES